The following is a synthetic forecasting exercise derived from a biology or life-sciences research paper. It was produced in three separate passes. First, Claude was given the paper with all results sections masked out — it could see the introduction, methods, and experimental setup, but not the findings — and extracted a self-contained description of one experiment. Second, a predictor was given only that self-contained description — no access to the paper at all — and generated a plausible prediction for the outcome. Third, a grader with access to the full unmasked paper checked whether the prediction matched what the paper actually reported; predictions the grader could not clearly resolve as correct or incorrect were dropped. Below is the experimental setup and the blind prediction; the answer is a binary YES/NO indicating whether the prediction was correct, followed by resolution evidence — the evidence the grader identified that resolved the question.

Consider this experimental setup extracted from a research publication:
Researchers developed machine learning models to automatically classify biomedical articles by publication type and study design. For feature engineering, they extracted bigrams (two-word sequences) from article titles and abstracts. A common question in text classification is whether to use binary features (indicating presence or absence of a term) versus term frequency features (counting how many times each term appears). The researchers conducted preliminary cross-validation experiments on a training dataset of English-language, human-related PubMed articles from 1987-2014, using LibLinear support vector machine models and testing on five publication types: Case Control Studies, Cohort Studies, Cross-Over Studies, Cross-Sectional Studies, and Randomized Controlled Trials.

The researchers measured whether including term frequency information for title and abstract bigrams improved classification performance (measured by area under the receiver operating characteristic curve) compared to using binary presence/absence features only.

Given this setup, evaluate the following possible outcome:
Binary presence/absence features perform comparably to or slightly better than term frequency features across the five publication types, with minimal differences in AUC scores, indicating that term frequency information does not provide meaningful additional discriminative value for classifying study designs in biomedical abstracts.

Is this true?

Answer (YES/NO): YES